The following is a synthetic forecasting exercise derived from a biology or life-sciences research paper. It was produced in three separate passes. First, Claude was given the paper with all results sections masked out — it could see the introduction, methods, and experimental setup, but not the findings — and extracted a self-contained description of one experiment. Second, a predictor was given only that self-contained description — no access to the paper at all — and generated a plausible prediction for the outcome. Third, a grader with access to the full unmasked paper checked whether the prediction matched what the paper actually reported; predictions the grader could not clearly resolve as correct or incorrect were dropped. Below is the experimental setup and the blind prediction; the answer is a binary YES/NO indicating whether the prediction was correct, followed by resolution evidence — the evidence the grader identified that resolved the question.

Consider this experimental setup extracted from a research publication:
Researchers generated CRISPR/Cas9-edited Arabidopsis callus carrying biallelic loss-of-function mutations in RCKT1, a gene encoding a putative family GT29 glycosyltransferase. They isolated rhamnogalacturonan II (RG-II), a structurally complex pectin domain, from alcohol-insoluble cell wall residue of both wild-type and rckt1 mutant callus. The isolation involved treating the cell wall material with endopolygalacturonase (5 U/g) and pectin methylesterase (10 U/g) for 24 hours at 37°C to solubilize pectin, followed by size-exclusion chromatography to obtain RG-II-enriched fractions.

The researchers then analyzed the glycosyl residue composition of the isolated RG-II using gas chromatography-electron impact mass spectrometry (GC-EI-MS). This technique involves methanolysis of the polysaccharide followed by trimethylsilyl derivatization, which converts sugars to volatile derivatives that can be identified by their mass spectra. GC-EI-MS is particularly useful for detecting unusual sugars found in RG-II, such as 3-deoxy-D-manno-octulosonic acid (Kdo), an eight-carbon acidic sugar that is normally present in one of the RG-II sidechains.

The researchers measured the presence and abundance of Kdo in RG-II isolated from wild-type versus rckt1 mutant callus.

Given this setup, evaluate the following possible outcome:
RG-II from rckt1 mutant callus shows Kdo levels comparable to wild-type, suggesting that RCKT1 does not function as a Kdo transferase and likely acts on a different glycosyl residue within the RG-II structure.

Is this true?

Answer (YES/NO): NO